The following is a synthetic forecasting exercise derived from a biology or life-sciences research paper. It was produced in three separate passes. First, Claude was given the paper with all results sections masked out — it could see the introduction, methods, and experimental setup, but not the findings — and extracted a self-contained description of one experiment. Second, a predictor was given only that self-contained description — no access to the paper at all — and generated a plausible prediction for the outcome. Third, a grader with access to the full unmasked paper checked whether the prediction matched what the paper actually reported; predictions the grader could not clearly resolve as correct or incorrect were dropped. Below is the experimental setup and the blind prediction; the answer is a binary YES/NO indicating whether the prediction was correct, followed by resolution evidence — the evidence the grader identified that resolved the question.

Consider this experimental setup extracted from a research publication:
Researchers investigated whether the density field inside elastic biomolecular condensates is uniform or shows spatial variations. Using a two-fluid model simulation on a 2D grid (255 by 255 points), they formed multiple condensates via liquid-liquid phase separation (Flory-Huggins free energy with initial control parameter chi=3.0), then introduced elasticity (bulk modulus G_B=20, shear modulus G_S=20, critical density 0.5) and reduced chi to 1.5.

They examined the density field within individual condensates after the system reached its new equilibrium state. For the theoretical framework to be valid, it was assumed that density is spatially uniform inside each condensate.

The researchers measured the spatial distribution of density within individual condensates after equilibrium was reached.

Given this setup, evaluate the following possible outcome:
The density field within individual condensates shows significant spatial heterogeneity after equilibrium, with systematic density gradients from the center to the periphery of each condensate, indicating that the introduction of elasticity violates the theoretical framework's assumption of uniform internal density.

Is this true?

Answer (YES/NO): NO